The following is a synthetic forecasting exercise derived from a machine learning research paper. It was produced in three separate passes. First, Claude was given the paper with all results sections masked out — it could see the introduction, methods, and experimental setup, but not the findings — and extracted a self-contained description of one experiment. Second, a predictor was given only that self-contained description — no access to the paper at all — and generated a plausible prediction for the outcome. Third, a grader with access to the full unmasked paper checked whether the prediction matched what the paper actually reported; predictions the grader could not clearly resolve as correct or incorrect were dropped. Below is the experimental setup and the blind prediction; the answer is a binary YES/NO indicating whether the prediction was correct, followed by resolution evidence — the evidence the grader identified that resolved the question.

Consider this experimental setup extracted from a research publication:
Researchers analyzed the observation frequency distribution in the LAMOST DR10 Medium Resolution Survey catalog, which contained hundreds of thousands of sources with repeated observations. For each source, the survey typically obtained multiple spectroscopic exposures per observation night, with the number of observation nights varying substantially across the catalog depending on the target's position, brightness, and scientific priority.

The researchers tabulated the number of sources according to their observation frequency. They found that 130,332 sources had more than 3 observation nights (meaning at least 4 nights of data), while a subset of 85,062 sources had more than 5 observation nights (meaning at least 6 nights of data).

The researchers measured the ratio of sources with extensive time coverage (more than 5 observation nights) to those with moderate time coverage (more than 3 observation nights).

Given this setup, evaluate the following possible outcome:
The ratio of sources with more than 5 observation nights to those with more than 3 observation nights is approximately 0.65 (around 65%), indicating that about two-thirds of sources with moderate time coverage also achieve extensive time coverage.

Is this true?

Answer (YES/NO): YES